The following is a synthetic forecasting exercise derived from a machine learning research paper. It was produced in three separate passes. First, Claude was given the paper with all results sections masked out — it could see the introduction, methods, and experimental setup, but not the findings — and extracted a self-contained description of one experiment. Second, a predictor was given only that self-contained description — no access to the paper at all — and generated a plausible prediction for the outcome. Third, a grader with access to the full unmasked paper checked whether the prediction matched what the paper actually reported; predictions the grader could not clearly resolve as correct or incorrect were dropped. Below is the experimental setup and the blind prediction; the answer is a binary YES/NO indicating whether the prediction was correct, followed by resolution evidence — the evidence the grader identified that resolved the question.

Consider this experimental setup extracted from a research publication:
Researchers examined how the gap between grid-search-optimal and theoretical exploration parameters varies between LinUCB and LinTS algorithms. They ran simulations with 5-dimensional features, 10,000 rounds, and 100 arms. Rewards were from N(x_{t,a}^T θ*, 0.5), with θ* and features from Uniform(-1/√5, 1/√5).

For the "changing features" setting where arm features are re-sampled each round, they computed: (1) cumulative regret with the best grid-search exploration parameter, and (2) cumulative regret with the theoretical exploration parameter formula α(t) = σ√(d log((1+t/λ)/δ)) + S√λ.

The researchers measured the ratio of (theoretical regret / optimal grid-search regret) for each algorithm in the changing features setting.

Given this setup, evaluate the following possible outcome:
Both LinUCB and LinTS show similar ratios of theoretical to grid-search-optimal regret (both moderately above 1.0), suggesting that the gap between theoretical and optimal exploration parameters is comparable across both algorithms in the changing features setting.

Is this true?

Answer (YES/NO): NO